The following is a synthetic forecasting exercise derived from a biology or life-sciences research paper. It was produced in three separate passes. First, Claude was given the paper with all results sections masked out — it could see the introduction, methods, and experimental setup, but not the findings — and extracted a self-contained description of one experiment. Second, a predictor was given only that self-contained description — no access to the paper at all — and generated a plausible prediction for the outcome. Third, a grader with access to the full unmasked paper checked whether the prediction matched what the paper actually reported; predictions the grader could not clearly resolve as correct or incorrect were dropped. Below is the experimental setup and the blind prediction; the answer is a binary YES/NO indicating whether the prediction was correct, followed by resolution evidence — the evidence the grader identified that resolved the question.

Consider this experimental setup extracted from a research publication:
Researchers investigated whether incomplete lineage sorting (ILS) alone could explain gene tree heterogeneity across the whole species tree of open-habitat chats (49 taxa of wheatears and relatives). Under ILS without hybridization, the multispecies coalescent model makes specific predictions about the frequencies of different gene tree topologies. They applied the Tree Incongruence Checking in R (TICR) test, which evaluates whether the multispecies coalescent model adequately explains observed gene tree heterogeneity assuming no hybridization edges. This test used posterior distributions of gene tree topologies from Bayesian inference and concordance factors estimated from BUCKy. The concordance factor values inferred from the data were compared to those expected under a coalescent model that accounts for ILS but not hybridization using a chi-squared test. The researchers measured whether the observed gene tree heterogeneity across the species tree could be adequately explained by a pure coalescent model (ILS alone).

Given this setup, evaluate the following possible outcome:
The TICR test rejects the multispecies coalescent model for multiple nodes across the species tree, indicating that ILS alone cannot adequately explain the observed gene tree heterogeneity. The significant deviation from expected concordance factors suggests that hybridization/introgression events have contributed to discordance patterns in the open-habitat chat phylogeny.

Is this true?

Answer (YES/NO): YES